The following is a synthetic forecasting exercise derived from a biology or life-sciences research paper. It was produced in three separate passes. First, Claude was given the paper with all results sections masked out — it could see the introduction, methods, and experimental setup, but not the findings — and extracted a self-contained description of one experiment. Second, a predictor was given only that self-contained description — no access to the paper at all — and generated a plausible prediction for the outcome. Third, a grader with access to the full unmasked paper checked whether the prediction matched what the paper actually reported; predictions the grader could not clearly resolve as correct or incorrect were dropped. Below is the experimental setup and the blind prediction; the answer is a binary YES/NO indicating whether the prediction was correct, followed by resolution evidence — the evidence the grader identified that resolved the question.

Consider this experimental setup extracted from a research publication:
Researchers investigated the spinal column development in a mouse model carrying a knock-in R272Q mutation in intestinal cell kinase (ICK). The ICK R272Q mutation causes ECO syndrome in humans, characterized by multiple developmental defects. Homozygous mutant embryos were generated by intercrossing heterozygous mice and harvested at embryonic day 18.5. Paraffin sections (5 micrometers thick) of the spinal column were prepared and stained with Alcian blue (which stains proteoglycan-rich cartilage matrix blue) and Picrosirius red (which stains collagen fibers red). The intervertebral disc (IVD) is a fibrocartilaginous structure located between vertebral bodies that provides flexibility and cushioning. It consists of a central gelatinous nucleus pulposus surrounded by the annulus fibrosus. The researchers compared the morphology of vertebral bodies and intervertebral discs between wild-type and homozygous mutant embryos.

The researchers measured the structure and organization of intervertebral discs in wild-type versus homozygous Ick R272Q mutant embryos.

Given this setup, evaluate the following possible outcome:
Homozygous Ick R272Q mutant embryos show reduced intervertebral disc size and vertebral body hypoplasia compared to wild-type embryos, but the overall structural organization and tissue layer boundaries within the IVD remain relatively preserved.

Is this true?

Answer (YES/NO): NO